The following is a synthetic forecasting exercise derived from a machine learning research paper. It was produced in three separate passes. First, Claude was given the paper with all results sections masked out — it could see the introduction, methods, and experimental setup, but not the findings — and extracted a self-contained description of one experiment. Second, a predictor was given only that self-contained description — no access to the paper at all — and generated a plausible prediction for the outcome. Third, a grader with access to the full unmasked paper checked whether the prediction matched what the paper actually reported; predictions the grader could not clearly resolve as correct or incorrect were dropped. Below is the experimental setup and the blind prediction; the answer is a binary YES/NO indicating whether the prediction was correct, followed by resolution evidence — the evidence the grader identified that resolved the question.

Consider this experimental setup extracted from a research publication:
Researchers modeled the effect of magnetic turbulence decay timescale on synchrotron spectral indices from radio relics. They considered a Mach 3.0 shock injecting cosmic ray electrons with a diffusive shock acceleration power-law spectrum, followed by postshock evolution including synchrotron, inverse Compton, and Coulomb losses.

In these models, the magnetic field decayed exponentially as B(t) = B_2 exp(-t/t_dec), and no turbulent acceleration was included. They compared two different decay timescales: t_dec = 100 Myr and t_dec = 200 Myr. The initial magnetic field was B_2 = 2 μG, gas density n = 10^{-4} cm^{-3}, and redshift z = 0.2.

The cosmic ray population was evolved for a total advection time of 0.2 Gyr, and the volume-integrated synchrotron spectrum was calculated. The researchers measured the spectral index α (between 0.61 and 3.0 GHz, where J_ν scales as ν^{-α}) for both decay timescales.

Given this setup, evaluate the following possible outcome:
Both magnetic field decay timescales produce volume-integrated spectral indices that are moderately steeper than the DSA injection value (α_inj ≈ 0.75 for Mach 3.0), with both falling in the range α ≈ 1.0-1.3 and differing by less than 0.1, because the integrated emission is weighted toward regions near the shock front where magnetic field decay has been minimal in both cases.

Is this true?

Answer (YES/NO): YES